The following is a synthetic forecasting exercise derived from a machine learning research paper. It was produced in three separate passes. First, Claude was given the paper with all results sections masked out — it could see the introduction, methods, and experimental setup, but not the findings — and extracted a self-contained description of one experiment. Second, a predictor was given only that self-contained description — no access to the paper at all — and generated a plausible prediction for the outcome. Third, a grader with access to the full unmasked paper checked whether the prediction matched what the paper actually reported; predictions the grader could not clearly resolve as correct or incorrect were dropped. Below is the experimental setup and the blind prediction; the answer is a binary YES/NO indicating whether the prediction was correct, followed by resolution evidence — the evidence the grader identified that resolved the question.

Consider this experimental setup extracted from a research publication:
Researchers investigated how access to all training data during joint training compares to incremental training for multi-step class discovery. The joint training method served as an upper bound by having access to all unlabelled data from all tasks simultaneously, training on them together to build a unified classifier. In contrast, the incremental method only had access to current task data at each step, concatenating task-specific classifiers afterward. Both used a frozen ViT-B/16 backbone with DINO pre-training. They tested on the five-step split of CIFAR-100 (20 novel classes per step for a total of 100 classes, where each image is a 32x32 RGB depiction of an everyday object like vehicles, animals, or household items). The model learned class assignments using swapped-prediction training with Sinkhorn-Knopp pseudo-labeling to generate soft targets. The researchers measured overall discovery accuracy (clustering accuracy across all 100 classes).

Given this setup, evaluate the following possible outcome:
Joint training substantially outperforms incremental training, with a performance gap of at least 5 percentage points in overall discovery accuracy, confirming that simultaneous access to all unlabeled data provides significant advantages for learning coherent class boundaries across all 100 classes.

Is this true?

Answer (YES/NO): NO